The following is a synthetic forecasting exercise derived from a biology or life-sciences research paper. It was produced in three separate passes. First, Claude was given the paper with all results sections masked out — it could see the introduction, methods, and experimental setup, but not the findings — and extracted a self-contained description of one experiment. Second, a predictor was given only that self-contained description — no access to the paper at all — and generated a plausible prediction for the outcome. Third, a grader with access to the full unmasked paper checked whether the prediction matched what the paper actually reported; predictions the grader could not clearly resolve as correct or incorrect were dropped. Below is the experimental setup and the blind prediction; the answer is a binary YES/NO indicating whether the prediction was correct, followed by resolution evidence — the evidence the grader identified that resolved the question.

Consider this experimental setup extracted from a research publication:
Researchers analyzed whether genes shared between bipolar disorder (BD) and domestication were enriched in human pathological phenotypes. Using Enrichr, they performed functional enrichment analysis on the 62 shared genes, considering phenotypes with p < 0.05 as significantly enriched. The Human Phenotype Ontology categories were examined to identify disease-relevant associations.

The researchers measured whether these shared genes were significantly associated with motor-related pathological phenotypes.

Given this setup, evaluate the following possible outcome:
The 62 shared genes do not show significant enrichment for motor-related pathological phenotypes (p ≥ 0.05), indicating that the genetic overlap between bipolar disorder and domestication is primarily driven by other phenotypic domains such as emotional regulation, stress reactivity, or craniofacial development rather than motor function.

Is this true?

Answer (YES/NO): NO